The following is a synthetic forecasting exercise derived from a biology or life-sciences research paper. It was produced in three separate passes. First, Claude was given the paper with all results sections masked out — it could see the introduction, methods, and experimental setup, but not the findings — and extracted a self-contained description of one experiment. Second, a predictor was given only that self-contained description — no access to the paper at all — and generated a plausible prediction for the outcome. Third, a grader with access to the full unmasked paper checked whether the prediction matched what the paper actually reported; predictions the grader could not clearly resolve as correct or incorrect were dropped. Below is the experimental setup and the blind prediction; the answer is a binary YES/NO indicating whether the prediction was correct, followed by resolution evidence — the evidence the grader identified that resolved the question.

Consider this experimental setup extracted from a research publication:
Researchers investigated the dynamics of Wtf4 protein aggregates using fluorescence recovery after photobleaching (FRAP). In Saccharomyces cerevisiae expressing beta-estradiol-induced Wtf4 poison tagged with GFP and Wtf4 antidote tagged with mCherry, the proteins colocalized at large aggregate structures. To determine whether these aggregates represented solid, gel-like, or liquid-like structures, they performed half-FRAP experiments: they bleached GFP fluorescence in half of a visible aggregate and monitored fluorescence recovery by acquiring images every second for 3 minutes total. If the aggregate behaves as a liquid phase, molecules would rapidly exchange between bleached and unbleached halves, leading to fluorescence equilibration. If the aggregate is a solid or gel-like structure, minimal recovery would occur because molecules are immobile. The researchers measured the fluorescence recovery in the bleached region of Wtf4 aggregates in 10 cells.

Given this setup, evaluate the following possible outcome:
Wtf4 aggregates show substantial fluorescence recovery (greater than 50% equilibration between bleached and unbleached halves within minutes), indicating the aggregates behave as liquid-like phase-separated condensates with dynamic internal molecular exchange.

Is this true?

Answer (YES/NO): NO